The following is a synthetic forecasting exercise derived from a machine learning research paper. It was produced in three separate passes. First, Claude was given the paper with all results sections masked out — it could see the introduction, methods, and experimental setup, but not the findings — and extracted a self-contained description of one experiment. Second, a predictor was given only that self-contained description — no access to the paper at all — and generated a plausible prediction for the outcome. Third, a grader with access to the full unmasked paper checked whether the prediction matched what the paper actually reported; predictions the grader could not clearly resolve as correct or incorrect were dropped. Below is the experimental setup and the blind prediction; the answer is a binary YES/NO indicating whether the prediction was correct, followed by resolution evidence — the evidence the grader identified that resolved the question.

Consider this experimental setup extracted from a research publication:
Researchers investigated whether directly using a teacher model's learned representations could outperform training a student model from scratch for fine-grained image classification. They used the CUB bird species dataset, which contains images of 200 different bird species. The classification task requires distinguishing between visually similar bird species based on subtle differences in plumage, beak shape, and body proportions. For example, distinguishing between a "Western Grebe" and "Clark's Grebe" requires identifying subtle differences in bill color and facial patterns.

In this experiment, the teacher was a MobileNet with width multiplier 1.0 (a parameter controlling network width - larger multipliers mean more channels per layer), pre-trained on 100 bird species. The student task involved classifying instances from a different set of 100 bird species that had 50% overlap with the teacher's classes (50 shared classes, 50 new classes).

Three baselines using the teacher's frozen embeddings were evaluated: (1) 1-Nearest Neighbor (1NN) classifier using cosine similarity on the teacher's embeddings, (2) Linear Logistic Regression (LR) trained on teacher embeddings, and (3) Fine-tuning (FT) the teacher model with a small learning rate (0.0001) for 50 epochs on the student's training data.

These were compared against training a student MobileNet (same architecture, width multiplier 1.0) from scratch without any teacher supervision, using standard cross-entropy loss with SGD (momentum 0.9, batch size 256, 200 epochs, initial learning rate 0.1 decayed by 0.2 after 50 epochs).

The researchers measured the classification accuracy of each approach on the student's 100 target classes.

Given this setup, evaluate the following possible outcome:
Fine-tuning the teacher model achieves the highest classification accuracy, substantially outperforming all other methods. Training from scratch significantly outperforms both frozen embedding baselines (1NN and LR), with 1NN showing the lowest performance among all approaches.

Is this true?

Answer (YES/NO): NO